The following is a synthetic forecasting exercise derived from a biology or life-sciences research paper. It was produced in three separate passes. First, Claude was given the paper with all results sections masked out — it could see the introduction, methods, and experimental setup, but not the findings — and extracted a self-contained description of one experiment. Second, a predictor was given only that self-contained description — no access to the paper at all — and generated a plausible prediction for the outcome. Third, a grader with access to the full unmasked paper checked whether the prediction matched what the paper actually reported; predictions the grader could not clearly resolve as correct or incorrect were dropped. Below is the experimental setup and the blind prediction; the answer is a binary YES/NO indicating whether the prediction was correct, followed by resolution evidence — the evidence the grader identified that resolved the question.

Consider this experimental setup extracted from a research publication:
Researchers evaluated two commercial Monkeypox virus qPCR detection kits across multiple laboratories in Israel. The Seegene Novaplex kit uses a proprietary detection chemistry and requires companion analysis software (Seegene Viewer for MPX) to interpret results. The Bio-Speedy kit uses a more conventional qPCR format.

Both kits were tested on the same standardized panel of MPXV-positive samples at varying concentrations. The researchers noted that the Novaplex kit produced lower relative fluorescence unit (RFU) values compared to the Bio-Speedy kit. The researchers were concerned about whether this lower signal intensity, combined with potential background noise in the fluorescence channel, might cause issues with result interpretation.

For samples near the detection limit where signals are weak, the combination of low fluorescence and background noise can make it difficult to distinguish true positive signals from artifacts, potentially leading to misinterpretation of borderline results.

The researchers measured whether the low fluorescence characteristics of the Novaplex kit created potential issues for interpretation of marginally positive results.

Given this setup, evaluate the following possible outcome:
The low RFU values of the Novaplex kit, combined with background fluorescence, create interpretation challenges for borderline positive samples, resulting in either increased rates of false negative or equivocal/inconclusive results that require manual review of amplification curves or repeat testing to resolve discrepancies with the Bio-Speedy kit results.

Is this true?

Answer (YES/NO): NO